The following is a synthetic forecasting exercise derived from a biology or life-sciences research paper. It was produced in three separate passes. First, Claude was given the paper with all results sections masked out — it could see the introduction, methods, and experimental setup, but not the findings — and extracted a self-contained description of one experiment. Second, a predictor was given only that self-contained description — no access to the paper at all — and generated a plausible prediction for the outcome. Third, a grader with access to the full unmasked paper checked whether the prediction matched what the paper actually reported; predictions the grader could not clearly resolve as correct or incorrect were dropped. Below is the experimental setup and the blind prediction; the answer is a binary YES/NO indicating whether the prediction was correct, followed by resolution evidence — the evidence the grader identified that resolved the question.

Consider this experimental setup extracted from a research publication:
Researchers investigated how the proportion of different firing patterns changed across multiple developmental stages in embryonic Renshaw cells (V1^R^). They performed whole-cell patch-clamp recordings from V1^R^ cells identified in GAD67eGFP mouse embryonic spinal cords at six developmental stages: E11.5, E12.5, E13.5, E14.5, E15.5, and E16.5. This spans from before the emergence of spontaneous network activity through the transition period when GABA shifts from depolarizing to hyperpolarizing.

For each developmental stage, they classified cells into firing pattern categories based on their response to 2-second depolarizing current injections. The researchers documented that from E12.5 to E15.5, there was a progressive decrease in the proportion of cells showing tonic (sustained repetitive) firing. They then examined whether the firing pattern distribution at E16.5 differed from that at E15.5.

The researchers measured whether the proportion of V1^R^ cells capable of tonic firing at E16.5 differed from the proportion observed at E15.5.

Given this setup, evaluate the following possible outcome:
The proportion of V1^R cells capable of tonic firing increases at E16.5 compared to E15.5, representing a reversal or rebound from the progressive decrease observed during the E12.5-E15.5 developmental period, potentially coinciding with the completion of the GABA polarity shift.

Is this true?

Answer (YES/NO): YES